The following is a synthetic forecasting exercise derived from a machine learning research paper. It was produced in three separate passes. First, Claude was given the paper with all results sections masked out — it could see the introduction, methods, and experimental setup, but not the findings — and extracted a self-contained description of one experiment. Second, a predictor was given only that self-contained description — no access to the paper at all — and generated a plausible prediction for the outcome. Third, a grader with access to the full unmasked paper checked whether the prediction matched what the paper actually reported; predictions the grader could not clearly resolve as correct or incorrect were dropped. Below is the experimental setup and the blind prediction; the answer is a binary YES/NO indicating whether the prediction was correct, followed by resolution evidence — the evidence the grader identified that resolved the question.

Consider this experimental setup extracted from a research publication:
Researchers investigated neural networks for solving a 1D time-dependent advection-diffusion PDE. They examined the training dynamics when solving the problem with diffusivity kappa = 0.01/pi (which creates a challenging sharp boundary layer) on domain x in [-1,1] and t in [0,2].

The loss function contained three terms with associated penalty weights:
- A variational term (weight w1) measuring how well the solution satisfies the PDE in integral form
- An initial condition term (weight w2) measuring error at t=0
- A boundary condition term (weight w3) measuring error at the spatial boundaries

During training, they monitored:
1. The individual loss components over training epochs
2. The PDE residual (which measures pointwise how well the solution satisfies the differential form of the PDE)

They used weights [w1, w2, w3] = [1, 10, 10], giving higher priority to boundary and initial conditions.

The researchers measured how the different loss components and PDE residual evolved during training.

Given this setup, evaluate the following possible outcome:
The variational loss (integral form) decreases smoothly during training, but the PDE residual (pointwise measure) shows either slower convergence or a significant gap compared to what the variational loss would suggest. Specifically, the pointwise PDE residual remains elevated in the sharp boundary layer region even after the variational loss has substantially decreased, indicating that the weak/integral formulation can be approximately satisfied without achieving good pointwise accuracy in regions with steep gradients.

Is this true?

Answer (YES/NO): NO